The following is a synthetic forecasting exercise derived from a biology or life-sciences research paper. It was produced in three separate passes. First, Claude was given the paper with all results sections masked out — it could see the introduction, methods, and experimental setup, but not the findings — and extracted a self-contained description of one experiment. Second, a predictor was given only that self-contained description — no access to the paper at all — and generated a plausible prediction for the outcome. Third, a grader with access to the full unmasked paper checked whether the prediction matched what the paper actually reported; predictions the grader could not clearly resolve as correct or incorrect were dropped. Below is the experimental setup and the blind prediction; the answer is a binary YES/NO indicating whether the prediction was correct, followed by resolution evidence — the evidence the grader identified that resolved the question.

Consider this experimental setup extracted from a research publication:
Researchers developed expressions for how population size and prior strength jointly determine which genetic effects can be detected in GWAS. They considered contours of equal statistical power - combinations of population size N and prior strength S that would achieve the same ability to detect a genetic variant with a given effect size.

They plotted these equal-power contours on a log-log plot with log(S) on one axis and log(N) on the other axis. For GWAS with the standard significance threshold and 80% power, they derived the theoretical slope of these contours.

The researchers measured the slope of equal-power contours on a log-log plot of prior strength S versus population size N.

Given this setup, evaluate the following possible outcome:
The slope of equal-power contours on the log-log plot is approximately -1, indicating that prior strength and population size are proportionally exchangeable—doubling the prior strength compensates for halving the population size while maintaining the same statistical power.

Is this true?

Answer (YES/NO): NO